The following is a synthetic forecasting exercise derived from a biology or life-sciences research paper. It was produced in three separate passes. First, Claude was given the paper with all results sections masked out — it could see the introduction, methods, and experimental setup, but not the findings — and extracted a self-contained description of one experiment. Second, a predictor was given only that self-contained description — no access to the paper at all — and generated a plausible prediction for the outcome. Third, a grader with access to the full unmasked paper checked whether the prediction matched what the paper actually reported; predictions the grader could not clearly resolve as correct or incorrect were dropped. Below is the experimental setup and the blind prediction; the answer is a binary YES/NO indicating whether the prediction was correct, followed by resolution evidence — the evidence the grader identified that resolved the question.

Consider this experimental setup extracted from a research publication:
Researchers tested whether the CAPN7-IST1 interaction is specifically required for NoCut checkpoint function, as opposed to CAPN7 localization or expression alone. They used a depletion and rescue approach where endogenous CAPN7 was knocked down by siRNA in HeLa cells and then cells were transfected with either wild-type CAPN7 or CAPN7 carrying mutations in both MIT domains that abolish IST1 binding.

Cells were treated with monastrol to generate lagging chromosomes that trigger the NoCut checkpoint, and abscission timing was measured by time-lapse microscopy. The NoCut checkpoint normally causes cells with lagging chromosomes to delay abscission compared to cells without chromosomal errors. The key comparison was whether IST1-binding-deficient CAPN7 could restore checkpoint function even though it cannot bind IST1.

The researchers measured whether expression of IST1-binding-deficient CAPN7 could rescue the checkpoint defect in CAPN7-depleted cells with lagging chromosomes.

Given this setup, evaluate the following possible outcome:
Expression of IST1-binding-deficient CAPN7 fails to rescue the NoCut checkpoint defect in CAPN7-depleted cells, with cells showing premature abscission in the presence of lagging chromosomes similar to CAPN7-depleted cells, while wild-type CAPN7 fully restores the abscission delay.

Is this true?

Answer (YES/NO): YES